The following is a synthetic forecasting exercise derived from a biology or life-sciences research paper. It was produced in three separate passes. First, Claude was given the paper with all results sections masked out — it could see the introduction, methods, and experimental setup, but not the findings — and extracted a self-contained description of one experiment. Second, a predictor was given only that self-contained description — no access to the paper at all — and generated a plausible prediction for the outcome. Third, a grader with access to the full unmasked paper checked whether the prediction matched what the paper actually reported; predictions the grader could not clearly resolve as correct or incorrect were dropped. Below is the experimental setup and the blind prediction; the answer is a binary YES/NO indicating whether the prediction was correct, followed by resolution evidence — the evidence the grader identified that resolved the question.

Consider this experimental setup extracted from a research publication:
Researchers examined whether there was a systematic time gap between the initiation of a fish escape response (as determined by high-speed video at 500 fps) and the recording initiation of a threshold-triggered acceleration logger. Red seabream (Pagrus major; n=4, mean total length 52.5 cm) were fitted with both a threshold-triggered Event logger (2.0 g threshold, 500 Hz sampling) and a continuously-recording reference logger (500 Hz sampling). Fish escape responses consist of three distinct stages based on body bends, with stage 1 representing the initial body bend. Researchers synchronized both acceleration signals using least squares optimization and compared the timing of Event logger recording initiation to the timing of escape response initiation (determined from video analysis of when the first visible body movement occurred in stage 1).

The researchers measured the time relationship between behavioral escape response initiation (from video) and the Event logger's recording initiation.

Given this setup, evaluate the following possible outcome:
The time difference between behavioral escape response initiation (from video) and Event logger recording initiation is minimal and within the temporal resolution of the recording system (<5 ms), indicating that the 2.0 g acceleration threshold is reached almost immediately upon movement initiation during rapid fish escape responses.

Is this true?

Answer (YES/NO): NO